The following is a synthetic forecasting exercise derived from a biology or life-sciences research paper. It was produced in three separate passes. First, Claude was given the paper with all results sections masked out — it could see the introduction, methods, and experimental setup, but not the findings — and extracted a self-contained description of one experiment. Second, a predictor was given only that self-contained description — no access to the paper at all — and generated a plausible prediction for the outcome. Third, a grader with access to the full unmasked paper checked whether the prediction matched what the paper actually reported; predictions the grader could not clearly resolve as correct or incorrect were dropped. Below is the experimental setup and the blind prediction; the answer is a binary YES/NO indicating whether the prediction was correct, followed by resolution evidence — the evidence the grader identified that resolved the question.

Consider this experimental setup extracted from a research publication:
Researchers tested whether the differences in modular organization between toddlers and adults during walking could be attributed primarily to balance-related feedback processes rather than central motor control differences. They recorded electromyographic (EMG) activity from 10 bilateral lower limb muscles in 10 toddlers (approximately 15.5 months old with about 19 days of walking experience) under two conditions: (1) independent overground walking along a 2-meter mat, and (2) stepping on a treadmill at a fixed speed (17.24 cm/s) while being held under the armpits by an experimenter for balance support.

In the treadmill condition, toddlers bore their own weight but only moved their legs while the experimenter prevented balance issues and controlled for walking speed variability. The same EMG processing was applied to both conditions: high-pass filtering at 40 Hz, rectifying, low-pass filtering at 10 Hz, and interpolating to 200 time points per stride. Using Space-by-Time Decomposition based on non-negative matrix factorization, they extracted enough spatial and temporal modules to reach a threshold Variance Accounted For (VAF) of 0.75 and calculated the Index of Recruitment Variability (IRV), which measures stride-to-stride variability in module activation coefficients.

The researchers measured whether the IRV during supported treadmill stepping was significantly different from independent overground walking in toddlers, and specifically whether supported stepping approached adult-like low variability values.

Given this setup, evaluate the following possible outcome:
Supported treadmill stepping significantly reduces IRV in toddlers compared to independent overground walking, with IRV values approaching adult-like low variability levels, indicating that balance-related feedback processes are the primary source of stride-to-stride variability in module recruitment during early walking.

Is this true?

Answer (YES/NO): NO